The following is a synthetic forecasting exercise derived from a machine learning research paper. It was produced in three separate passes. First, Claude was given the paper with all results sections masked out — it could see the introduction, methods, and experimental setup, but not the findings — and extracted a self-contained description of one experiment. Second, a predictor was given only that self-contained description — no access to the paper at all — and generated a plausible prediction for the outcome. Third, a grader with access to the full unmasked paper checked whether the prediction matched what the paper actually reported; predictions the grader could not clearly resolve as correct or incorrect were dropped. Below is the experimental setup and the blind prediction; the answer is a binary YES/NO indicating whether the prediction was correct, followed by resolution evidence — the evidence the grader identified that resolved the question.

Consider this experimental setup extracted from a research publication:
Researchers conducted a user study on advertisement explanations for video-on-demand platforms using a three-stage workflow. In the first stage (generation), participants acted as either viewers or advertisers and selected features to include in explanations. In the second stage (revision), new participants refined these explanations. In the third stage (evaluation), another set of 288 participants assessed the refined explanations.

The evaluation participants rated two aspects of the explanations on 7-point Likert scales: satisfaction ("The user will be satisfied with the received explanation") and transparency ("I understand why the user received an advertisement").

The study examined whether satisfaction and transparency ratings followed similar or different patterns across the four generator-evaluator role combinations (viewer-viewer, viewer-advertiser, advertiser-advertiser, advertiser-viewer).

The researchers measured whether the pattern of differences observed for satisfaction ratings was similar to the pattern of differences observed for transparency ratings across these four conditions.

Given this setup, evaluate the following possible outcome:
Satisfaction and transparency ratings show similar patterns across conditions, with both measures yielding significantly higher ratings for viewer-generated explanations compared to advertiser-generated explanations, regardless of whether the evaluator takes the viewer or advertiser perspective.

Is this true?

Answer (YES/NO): NO